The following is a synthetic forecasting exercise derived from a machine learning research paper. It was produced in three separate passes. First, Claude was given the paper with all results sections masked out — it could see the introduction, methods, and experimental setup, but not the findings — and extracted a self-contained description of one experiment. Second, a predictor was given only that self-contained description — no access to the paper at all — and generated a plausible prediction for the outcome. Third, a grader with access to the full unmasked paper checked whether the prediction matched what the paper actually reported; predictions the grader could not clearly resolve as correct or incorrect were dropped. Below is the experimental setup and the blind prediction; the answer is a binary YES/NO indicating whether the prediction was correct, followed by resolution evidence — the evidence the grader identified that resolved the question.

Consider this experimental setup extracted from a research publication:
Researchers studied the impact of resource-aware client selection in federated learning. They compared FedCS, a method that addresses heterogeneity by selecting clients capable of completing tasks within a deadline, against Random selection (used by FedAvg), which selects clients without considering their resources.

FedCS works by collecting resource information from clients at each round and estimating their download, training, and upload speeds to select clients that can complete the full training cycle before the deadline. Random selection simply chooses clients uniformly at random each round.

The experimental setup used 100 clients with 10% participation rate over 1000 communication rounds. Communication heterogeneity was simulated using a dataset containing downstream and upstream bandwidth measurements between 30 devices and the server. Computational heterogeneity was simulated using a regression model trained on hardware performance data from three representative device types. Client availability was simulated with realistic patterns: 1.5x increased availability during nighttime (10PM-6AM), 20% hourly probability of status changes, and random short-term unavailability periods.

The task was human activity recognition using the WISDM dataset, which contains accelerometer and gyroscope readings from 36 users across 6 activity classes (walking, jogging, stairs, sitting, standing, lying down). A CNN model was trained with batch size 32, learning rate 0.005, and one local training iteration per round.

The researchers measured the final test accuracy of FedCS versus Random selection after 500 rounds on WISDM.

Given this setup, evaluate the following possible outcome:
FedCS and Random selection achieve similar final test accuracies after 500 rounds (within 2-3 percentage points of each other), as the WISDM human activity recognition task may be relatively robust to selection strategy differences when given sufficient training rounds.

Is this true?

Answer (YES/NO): NO